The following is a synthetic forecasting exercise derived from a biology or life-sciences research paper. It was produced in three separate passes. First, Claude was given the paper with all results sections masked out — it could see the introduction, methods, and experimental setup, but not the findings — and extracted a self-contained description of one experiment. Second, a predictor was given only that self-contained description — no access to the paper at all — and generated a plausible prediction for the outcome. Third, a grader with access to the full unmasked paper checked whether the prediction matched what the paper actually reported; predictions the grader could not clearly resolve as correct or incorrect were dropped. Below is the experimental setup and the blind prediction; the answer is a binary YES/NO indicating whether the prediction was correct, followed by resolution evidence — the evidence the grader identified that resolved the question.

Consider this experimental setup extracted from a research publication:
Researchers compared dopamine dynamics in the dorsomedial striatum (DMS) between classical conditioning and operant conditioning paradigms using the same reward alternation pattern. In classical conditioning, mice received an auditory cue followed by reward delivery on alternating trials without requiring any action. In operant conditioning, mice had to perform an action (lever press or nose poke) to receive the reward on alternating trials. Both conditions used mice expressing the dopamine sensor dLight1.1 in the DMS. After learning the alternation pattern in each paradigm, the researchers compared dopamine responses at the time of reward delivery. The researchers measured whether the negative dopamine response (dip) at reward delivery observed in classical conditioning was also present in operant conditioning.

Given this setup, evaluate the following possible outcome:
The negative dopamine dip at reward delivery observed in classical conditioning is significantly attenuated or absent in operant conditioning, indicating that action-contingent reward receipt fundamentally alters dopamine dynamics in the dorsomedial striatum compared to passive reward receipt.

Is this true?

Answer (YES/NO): YES